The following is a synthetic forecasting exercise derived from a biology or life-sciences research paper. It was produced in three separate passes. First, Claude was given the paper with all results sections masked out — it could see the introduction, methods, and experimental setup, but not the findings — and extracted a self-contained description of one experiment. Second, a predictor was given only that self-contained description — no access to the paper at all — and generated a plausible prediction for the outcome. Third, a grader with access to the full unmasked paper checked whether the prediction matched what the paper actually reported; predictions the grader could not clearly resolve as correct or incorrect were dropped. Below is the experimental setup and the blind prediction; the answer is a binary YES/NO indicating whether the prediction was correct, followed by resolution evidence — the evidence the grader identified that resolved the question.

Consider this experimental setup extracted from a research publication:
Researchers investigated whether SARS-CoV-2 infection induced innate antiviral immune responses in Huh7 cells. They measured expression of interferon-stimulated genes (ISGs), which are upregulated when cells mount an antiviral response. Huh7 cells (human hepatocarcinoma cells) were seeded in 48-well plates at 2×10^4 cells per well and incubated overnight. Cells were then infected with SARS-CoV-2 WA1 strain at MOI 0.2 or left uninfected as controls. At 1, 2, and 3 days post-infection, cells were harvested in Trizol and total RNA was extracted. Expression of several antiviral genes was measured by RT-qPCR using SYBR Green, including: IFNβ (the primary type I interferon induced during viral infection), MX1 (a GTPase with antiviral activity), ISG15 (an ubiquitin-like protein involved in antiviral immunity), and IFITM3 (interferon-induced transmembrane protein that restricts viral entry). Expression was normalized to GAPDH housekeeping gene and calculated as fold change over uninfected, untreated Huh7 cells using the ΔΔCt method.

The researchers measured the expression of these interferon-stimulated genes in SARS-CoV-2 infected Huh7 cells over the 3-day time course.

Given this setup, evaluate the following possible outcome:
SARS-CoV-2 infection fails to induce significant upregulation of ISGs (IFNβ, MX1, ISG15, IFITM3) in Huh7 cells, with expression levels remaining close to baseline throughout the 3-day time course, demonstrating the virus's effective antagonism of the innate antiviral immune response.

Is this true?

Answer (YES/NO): YES